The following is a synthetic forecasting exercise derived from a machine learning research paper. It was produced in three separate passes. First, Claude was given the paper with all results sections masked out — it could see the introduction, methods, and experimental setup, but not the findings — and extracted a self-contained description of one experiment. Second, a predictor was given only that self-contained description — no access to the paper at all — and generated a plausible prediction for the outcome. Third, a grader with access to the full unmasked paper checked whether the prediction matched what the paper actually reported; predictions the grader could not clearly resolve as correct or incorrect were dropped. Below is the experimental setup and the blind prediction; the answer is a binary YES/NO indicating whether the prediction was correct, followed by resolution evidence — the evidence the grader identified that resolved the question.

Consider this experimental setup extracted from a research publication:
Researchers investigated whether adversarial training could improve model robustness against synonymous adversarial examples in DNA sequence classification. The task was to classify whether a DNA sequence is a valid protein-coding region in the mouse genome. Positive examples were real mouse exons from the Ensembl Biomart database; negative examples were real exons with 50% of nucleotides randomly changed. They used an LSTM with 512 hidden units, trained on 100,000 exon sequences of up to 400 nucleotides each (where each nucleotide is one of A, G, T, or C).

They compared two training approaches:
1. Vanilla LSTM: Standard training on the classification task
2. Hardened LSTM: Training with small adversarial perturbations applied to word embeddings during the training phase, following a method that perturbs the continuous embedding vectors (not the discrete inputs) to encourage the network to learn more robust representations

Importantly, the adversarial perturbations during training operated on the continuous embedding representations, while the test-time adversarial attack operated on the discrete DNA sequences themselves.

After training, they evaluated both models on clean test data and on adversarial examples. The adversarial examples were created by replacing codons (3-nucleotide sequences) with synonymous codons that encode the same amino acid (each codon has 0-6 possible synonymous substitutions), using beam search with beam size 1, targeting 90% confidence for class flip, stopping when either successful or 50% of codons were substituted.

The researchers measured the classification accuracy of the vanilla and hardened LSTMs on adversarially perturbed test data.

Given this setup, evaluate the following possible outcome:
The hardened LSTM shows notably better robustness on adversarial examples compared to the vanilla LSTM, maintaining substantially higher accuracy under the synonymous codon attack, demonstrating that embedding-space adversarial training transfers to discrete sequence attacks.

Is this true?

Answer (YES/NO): YES